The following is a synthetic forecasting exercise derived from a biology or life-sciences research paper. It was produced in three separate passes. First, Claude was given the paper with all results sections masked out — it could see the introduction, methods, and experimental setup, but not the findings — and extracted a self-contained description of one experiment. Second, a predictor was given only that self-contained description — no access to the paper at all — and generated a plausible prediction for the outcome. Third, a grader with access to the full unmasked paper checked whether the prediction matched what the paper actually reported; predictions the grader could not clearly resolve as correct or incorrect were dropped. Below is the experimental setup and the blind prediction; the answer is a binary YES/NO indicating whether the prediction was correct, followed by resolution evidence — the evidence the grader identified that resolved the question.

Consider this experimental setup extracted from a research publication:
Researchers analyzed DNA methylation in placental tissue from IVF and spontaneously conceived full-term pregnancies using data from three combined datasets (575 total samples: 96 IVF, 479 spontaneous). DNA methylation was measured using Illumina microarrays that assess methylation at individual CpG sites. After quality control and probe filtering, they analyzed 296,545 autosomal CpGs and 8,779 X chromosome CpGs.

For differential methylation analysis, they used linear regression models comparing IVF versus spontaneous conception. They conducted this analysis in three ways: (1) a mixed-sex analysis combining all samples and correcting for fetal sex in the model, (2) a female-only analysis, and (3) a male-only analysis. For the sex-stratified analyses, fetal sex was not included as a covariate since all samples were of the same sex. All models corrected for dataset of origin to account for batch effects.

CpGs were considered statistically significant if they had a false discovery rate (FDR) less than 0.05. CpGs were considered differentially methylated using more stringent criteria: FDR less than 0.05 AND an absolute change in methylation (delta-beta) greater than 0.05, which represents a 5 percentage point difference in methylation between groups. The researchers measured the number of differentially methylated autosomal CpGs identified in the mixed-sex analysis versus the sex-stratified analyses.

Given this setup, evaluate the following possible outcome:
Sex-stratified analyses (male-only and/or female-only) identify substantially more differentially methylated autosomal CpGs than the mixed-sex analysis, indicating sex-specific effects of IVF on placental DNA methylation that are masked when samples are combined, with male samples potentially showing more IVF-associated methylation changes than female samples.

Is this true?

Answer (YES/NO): YES